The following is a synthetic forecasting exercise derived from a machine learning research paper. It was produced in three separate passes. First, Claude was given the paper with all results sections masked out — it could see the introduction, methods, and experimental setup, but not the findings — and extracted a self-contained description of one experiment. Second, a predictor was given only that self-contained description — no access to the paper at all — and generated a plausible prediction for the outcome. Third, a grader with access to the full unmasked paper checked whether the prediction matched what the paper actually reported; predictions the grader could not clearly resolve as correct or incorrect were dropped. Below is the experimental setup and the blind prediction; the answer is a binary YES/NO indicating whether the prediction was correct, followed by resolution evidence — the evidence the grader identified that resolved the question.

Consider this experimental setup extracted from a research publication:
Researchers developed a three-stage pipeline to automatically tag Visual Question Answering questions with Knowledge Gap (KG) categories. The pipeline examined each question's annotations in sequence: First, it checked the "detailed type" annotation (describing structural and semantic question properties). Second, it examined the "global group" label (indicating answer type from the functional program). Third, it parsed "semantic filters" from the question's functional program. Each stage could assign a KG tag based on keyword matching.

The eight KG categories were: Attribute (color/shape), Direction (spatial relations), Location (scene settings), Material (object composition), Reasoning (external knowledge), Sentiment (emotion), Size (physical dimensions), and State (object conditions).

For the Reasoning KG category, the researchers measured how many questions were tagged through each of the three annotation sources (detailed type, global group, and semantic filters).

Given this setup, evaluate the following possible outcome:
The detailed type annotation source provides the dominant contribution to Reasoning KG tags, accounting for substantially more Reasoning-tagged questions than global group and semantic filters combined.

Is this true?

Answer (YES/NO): YES